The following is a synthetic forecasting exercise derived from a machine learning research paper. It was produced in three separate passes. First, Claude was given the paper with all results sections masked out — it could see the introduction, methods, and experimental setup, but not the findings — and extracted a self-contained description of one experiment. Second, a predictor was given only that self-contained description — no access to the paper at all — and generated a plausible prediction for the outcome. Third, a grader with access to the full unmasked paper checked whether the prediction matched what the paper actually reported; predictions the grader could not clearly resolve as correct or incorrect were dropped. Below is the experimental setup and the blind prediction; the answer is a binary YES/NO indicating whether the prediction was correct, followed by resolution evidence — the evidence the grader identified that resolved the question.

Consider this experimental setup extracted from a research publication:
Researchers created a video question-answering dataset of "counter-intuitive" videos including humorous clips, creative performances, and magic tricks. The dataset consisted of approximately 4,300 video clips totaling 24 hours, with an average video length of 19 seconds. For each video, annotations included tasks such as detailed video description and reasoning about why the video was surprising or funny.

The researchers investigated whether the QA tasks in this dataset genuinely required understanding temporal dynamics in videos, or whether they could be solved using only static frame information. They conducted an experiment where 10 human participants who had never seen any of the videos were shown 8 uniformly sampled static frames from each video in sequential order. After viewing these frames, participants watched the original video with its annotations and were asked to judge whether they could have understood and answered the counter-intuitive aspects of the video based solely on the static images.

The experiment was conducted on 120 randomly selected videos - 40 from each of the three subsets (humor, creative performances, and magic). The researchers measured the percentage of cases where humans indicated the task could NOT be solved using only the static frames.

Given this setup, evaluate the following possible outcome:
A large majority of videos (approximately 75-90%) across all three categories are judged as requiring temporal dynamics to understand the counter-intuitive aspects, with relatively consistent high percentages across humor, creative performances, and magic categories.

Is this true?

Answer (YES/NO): NO